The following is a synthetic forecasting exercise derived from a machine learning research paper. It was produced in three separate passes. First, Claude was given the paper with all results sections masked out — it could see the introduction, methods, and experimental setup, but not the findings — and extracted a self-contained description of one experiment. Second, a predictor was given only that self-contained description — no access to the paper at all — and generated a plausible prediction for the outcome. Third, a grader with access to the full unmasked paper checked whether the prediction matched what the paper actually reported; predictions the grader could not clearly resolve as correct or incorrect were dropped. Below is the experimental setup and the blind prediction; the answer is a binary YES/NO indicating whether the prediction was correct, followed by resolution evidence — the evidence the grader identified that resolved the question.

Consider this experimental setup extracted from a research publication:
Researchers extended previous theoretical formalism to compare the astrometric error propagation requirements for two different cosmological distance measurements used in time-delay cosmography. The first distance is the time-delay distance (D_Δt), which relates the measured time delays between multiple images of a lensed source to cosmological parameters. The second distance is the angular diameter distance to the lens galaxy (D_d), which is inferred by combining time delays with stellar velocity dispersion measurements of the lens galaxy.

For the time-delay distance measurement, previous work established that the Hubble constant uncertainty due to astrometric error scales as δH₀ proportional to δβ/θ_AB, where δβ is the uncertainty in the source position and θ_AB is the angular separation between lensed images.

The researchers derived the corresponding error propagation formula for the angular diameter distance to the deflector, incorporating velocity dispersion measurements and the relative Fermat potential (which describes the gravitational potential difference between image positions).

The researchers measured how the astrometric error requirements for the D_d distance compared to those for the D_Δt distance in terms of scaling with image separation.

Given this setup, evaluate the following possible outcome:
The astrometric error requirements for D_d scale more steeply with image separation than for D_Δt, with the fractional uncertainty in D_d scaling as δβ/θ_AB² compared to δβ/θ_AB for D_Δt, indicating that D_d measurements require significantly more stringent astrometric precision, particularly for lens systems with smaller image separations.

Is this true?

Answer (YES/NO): NO